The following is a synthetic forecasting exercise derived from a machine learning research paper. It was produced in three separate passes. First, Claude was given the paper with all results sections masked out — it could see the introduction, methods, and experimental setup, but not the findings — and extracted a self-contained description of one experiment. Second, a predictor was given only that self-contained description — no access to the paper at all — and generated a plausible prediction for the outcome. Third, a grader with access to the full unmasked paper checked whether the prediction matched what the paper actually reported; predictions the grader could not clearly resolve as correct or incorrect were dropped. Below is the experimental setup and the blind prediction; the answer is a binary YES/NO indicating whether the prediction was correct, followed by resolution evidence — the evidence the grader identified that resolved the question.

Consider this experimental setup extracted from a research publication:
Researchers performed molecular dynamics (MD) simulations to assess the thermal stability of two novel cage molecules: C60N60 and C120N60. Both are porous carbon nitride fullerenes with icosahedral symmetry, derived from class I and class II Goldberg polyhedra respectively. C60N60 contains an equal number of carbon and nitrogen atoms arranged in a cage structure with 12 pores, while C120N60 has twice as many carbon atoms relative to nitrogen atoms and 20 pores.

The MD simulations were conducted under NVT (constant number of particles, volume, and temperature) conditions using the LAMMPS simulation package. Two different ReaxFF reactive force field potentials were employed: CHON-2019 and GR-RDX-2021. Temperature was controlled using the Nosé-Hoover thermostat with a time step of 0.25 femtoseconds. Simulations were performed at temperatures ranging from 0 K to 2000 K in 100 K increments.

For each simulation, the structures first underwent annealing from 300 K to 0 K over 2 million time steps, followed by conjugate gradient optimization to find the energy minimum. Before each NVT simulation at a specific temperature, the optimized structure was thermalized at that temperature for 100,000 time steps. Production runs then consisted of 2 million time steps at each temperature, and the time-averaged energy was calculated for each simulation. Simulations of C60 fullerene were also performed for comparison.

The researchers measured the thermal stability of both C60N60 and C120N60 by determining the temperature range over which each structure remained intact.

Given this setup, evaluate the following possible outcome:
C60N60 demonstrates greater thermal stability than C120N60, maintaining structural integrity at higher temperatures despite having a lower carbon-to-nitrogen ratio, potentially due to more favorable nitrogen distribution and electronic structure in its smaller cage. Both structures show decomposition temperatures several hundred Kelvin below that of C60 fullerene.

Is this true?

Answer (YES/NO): NO